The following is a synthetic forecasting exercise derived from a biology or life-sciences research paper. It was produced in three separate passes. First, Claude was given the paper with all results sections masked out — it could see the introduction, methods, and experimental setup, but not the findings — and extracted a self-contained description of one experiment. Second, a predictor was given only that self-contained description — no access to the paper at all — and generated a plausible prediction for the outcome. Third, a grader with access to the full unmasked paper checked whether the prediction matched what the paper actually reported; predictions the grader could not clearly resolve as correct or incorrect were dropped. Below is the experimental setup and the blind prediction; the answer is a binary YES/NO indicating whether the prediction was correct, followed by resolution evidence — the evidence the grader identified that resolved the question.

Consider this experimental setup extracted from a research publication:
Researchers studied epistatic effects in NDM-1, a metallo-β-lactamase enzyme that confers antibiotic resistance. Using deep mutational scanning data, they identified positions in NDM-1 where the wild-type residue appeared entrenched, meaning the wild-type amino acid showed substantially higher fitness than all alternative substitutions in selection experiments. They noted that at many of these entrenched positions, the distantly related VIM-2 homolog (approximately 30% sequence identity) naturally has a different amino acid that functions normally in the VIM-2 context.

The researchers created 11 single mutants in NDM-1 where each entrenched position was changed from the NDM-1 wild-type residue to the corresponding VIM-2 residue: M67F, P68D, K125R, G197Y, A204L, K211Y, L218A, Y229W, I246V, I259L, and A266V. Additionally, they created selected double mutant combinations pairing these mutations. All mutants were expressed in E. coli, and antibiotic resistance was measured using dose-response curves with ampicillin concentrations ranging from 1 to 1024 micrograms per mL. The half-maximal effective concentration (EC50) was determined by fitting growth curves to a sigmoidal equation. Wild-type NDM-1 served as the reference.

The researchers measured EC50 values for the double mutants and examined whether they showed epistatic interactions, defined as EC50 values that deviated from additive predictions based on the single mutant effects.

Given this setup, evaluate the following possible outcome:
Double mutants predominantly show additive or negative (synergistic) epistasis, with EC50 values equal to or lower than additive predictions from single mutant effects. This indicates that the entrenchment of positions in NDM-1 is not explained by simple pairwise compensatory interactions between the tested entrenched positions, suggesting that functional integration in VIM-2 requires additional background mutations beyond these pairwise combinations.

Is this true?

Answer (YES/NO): YES